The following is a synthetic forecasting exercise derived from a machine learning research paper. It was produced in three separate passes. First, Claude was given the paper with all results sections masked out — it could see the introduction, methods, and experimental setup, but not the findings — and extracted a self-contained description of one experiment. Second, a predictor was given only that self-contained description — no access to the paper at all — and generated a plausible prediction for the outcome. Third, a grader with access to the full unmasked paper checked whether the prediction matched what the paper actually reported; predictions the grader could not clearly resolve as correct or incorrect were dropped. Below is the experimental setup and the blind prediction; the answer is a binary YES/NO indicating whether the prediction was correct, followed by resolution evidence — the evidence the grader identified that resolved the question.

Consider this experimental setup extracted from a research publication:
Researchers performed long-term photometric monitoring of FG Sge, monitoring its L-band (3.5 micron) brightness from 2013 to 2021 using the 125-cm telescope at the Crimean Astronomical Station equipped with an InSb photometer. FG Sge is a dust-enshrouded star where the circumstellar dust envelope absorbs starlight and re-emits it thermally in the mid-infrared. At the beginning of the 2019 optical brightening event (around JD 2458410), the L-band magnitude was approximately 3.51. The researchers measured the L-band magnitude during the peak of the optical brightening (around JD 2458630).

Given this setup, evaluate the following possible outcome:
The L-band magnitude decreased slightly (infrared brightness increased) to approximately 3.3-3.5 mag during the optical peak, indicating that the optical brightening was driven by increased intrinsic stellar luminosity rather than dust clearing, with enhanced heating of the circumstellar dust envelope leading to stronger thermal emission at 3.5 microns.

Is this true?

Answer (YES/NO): NO